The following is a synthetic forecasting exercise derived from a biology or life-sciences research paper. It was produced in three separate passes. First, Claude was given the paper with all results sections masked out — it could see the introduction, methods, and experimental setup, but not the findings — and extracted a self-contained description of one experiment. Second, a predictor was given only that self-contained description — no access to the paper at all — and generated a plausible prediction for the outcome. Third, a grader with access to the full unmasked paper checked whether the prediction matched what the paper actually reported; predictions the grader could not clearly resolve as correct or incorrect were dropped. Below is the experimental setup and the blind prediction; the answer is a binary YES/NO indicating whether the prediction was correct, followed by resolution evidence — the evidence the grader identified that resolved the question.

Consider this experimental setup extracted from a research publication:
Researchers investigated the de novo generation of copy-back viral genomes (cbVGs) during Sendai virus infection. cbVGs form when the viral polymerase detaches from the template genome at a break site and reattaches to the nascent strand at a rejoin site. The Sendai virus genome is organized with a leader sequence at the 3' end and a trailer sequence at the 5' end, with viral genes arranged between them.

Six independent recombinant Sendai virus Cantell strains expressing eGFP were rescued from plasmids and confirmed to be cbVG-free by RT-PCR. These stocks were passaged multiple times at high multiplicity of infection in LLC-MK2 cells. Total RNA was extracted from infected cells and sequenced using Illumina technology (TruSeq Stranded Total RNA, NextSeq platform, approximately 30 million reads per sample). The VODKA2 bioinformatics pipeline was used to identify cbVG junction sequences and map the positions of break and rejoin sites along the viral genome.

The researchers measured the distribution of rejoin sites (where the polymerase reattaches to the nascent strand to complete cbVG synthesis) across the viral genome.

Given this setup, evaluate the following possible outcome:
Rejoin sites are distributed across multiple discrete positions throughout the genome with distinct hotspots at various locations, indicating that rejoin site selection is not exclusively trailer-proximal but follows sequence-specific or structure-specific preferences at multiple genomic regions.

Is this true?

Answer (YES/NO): NO